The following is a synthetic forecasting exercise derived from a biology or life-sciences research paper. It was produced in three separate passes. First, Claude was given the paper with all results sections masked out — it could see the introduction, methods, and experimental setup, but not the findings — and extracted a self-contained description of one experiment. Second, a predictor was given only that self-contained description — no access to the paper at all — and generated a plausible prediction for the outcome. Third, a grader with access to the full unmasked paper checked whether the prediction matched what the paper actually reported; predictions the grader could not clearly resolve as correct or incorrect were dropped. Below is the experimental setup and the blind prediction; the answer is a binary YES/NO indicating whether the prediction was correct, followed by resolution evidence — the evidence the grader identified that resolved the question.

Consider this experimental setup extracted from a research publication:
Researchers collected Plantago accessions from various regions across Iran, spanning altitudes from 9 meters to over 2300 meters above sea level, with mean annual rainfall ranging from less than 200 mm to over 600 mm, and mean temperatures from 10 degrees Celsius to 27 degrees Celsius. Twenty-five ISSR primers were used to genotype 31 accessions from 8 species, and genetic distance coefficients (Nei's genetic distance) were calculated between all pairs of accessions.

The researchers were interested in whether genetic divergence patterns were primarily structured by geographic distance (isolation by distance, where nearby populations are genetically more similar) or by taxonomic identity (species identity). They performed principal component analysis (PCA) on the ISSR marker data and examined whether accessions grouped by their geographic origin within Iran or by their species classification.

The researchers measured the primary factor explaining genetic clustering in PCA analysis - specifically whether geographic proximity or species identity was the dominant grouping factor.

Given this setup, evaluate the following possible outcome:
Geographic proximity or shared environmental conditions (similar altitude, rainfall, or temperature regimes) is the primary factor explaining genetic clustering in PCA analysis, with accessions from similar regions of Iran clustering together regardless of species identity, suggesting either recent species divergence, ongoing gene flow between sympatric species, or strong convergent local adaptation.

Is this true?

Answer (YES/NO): NO